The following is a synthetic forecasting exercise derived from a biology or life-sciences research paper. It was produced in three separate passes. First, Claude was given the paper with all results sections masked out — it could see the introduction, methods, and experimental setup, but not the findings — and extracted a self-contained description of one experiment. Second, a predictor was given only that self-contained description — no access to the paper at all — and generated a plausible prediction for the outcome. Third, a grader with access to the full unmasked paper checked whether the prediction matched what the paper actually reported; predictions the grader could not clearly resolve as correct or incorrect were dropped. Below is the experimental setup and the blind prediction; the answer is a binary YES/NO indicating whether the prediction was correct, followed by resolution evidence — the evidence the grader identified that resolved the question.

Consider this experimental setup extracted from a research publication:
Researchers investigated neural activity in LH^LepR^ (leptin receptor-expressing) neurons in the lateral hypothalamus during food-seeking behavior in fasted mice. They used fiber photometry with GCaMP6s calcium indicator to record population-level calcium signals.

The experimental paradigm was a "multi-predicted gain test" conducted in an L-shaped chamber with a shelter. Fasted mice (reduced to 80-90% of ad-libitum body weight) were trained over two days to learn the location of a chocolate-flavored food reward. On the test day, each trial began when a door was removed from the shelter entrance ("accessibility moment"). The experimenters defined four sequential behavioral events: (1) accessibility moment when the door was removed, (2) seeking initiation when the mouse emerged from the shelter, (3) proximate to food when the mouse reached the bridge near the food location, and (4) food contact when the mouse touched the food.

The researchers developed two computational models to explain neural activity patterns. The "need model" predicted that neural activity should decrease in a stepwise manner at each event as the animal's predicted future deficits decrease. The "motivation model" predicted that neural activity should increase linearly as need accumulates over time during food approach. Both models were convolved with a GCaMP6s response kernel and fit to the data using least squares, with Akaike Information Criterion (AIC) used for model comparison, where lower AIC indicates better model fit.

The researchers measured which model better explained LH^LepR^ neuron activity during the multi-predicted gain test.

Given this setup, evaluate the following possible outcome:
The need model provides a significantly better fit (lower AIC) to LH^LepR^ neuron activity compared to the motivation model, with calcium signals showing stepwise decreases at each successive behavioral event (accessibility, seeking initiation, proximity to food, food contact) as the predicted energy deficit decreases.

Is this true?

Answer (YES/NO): NO